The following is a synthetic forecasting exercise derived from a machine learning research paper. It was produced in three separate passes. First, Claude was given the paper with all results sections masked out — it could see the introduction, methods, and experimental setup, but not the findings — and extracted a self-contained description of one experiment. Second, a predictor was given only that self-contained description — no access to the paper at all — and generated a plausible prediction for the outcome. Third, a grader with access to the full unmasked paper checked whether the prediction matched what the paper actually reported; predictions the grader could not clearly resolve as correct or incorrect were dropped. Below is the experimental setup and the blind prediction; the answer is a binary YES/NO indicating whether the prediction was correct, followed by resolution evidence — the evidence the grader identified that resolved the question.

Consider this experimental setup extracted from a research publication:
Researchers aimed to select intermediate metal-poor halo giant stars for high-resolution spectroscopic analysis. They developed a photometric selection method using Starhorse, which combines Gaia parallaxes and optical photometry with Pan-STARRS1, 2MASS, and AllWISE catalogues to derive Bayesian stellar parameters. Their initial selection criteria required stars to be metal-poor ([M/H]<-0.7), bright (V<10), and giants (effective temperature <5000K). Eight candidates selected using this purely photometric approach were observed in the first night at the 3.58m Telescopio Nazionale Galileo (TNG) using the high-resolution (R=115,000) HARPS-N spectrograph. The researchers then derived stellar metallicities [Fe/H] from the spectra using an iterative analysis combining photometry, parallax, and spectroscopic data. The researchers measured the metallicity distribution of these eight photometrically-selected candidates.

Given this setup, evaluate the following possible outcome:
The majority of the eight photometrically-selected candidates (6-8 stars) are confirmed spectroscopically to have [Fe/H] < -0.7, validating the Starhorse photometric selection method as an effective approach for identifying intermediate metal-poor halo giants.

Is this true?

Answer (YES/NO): NO